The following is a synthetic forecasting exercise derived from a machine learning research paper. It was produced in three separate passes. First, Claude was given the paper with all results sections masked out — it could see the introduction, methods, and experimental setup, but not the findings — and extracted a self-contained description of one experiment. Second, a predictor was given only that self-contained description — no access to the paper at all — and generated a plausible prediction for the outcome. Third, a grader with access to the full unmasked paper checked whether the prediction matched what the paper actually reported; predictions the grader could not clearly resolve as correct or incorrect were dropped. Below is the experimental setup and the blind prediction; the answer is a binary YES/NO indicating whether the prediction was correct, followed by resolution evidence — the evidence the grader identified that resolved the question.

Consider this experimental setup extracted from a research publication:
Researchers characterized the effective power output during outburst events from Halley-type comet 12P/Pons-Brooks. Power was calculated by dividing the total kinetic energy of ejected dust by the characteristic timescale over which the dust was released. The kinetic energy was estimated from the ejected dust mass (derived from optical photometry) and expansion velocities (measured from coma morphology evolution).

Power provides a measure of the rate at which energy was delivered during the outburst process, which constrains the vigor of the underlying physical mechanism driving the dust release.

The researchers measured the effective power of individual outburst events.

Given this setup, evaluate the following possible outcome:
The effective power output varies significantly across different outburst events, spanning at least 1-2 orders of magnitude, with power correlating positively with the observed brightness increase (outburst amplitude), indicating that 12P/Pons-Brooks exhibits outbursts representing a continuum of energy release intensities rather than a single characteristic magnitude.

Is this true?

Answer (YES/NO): NO